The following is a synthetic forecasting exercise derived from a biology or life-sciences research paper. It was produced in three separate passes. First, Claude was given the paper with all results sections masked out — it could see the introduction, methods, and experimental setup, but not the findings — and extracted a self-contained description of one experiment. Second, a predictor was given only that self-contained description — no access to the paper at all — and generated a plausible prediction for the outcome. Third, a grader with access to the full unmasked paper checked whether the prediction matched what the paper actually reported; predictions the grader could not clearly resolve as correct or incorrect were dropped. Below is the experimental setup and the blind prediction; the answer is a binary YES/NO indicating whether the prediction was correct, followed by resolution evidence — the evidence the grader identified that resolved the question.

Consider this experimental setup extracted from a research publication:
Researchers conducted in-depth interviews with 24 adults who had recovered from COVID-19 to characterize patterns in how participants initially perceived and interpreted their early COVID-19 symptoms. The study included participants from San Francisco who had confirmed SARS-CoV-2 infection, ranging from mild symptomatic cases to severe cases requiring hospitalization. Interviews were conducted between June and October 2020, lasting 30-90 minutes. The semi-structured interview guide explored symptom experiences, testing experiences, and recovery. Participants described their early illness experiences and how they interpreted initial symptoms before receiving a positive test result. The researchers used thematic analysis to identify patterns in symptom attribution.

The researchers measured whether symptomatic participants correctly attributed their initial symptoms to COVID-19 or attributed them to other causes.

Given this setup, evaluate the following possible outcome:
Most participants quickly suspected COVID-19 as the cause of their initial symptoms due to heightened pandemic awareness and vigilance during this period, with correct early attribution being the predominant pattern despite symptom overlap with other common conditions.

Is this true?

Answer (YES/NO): NO